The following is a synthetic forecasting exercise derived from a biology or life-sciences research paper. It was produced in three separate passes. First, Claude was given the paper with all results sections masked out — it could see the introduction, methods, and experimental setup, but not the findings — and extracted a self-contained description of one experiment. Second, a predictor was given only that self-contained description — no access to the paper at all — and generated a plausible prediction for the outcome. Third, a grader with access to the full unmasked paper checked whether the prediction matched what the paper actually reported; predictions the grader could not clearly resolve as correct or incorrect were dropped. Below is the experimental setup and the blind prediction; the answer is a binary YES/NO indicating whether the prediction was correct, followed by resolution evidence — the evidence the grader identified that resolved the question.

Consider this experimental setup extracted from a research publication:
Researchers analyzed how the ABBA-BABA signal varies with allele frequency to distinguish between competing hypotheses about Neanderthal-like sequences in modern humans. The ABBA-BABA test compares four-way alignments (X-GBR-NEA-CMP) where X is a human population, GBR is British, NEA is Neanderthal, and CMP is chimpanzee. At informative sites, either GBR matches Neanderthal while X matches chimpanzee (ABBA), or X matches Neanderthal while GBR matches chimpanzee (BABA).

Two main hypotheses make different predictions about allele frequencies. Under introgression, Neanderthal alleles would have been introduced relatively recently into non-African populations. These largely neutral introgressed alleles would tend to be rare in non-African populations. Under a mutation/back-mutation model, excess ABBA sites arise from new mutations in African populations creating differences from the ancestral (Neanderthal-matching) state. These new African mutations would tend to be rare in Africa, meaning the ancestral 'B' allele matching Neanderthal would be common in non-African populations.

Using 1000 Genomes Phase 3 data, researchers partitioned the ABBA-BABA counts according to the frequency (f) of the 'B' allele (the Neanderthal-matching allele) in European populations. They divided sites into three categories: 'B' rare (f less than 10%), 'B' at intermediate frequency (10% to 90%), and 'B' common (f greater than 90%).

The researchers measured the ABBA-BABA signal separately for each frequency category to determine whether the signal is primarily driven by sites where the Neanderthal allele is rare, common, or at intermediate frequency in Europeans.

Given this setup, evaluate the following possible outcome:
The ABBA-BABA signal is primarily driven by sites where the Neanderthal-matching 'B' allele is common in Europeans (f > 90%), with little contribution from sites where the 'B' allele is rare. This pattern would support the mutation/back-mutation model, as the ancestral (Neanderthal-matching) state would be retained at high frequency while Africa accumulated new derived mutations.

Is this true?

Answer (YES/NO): YES